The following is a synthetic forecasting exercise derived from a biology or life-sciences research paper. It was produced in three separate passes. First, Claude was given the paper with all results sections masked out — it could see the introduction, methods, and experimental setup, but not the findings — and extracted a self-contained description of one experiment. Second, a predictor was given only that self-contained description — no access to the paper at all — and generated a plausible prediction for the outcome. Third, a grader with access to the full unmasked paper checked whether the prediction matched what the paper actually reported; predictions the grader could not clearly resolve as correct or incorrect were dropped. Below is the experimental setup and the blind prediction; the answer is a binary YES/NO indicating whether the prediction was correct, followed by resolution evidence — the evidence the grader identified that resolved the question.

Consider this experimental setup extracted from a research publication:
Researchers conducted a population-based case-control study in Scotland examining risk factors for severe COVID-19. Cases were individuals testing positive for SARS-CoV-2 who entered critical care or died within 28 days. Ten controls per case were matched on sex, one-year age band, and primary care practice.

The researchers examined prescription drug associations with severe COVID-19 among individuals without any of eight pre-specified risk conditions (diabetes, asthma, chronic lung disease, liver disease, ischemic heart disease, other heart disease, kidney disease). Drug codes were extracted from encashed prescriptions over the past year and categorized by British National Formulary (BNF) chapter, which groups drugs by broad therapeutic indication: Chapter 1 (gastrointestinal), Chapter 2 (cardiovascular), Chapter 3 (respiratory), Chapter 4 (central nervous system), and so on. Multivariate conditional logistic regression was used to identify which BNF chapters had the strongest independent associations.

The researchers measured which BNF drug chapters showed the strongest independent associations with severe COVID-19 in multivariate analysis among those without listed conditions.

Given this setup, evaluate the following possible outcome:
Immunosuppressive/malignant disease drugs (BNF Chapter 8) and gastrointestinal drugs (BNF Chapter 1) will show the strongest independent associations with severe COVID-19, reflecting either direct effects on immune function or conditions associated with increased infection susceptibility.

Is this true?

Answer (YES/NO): NO